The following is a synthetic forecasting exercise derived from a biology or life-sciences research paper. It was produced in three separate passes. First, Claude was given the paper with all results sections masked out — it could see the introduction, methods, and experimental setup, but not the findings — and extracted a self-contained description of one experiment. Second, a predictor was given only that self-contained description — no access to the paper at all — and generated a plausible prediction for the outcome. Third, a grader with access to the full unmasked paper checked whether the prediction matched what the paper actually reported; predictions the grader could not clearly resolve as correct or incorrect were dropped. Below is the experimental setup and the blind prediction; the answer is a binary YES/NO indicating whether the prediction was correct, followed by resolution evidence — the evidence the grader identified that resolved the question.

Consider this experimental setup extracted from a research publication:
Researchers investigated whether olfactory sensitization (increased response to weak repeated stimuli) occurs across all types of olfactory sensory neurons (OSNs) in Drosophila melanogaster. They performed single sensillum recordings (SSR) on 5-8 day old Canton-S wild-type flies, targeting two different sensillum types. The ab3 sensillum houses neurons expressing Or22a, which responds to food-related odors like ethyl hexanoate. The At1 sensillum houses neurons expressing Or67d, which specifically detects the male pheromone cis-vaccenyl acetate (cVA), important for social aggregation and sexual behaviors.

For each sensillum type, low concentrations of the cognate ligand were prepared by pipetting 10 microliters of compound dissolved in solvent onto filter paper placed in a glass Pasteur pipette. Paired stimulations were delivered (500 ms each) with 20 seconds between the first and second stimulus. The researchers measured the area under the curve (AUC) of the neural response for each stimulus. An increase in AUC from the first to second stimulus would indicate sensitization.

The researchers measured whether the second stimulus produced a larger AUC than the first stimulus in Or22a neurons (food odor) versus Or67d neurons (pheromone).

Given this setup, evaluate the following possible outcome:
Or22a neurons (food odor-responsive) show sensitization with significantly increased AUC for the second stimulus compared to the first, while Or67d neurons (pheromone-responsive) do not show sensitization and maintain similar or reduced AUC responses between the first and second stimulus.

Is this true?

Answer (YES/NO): YES